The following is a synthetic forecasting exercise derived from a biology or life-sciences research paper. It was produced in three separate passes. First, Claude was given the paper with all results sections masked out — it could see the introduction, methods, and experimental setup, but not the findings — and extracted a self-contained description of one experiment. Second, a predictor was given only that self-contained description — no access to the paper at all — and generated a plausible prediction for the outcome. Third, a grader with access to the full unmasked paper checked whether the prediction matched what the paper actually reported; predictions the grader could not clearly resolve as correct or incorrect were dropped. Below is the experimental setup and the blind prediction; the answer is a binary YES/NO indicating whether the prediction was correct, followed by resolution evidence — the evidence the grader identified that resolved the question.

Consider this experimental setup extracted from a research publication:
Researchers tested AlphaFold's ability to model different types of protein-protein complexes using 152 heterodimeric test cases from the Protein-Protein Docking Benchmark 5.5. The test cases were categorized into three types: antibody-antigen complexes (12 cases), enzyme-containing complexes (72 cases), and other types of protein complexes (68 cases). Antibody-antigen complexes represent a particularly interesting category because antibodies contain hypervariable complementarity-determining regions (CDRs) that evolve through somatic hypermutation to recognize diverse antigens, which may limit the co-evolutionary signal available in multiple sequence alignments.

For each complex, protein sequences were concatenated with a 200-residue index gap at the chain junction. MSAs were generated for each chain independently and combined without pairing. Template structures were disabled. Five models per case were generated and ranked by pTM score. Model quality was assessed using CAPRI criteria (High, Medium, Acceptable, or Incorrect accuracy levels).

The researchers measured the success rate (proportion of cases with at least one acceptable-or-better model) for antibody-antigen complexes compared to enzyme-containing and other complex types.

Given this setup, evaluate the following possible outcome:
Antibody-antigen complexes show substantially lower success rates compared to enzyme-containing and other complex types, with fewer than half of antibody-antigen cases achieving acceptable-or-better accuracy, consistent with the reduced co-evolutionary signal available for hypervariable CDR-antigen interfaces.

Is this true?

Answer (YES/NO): YES